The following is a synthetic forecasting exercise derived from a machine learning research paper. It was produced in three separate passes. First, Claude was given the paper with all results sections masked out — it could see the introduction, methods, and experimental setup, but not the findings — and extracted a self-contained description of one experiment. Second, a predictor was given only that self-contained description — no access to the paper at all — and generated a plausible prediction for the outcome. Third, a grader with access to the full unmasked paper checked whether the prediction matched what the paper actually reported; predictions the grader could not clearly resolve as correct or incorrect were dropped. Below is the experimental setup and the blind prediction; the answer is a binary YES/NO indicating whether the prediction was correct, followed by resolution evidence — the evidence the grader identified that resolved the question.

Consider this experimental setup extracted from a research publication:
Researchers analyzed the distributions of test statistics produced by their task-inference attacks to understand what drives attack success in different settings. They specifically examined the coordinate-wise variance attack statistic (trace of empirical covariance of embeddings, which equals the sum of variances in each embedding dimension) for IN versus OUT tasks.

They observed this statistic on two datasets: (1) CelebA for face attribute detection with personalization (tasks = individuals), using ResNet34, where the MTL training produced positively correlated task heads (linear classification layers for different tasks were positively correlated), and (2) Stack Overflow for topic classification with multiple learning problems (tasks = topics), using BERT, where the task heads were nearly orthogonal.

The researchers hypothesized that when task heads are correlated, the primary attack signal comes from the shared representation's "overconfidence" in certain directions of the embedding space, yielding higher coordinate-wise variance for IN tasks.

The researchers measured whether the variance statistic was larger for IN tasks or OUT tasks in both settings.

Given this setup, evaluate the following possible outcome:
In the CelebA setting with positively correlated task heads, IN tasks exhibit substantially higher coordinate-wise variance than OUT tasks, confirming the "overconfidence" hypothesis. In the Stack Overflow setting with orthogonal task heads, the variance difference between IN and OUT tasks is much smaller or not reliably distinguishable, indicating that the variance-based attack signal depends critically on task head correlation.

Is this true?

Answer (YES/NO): NO